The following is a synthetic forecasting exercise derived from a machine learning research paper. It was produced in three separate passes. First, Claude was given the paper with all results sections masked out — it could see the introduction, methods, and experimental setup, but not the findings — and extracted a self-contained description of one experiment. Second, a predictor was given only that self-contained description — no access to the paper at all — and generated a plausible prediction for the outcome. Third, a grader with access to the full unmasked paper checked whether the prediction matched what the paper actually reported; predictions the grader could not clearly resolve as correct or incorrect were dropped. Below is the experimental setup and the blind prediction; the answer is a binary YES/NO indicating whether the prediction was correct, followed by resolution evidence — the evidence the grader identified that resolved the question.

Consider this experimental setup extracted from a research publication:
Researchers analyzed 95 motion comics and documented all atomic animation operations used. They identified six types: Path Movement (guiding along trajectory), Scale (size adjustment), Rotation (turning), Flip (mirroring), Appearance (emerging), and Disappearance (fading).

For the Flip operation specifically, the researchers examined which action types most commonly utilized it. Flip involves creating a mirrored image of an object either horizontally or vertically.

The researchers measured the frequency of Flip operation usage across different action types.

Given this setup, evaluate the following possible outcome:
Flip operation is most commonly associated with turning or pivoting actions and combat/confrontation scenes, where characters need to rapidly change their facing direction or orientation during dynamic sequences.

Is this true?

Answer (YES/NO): NO